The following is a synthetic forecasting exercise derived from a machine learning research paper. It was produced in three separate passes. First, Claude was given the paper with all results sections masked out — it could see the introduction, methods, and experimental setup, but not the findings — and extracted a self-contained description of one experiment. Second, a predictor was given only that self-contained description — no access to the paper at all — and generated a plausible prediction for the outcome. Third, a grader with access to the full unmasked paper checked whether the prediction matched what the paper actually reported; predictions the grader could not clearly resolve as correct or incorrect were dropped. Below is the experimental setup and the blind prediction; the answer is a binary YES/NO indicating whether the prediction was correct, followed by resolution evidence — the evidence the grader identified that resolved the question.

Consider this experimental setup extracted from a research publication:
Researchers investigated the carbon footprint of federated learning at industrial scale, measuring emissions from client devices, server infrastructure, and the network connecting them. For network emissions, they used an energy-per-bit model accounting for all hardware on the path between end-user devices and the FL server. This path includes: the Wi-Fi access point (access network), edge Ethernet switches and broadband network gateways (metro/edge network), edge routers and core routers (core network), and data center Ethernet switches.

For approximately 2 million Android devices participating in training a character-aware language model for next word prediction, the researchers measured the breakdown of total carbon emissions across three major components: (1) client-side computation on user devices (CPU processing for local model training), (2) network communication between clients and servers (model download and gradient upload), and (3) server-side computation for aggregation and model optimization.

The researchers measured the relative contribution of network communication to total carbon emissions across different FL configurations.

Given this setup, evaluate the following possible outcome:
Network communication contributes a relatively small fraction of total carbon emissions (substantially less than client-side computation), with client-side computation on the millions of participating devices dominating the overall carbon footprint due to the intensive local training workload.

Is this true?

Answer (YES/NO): NO